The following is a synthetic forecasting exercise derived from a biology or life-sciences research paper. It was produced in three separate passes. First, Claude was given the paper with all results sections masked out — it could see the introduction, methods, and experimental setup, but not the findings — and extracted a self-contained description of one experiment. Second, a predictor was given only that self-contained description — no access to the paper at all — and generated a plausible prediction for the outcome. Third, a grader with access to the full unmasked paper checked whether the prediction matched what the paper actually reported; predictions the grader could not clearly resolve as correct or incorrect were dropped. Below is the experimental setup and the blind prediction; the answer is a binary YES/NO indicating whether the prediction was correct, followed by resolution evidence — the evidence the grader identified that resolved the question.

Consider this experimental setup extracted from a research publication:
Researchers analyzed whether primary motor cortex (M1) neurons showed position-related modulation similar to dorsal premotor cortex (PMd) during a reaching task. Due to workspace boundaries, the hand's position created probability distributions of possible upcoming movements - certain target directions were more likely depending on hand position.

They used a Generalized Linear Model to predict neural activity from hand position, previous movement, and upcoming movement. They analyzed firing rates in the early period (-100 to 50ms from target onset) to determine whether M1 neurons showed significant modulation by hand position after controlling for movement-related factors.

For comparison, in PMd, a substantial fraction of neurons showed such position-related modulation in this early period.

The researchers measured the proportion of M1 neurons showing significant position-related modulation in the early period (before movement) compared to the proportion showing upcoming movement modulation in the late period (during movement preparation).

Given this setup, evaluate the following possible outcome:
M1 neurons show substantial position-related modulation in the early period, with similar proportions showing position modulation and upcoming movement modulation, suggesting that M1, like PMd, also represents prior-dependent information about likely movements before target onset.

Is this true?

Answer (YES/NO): NO